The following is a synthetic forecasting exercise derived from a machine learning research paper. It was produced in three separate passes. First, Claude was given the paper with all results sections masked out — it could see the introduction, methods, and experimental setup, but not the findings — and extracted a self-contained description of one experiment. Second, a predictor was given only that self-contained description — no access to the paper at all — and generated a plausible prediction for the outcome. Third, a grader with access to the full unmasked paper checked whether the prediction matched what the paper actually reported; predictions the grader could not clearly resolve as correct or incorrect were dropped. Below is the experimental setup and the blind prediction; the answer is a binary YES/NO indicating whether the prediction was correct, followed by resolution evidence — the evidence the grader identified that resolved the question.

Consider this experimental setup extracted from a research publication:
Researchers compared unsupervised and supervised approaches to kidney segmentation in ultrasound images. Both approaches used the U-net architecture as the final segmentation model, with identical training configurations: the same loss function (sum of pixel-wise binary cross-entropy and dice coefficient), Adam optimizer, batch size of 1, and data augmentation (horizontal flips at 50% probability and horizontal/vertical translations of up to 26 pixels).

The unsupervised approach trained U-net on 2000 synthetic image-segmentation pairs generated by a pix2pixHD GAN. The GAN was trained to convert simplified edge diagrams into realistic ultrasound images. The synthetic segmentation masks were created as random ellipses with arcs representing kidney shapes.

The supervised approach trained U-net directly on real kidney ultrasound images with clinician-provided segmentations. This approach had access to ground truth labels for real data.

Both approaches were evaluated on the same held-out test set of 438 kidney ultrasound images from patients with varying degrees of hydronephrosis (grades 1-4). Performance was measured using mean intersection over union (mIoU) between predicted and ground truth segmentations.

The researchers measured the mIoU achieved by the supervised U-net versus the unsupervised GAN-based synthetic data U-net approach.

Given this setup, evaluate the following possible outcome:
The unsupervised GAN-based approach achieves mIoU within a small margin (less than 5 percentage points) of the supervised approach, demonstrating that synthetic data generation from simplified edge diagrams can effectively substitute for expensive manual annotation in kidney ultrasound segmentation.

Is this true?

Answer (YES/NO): NO